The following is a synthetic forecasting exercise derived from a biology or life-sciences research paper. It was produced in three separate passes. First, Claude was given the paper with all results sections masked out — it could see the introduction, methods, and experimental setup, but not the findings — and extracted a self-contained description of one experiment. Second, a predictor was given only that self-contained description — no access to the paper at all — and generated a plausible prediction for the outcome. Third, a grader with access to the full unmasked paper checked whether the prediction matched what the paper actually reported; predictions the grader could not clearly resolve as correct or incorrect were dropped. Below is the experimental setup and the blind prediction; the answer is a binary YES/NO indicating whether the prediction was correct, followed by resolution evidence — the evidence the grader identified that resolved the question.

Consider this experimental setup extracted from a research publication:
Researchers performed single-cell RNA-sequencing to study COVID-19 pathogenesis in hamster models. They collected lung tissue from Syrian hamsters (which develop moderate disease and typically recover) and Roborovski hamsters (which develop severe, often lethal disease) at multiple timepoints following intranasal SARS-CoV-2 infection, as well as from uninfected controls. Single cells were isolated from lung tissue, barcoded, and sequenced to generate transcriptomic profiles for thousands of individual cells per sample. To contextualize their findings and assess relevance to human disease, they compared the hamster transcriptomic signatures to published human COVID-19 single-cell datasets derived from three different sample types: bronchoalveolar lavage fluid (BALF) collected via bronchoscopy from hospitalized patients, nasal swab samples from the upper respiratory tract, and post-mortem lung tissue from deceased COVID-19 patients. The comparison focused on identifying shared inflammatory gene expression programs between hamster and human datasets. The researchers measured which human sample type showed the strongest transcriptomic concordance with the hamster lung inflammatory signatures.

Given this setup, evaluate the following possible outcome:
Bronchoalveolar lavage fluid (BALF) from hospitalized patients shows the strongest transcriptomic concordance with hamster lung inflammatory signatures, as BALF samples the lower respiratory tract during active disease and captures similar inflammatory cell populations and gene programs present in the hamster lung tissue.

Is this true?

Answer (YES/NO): NO